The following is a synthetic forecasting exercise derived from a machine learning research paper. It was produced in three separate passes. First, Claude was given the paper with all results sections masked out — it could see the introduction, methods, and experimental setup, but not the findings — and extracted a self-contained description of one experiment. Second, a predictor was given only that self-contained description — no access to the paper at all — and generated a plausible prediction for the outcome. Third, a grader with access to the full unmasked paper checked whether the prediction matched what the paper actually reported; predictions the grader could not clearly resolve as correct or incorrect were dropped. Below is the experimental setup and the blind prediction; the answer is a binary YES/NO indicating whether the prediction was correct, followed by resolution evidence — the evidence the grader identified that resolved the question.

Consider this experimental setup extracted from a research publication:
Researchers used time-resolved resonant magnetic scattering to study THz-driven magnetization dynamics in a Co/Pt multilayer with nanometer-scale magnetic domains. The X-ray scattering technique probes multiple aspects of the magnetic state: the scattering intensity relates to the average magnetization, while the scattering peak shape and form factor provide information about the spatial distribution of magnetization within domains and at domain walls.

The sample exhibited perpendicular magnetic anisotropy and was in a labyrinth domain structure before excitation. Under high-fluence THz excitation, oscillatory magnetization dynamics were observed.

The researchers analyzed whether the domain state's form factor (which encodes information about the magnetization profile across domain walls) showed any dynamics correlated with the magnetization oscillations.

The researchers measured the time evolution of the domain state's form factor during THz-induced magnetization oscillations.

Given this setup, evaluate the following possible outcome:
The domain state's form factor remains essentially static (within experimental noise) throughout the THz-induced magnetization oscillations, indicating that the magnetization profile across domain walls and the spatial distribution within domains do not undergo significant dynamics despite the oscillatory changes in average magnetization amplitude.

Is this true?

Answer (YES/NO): NO